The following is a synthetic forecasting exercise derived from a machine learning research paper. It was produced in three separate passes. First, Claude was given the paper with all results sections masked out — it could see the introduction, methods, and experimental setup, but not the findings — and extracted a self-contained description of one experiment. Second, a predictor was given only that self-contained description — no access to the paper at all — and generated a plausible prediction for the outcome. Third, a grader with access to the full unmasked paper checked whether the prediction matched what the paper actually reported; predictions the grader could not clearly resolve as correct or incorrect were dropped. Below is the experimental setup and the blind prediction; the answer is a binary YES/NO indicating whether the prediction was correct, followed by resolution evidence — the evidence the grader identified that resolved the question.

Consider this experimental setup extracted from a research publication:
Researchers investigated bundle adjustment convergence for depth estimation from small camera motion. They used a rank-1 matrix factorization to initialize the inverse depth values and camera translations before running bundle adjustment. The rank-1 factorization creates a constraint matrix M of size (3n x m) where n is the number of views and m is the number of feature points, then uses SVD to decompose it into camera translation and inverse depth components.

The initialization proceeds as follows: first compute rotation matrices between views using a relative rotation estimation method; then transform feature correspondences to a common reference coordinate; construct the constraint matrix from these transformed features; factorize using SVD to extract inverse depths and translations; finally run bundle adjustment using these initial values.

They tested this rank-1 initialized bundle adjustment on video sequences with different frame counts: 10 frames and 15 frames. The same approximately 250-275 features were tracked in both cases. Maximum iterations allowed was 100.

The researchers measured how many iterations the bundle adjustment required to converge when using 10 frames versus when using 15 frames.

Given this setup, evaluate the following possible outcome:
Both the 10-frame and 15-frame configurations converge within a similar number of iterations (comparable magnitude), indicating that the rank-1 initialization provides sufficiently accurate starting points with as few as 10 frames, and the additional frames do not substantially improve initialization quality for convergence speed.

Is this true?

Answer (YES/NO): NO